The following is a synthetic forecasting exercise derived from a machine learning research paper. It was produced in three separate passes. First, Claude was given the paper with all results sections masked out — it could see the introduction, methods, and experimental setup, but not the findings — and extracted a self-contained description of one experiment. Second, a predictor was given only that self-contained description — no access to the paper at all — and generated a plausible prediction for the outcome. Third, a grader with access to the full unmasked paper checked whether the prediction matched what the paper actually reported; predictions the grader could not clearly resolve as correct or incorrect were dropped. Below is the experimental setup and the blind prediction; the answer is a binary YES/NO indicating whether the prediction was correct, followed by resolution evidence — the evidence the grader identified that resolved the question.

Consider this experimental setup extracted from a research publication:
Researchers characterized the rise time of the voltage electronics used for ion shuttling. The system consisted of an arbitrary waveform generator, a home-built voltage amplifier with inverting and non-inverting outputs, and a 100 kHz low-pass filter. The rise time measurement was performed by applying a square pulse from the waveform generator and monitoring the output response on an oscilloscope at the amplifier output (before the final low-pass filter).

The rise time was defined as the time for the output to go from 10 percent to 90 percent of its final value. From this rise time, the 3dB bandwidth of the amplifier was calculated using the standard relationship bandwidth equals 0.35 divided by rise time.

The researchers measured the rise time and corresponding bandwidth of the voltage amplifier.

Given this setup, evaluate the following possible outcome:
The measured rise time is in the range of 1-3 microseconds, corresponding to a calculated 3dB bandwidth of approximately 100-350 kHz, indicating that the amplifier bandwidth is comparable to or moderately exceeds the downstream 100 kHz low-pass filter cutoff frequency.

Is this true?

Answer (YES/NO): NO